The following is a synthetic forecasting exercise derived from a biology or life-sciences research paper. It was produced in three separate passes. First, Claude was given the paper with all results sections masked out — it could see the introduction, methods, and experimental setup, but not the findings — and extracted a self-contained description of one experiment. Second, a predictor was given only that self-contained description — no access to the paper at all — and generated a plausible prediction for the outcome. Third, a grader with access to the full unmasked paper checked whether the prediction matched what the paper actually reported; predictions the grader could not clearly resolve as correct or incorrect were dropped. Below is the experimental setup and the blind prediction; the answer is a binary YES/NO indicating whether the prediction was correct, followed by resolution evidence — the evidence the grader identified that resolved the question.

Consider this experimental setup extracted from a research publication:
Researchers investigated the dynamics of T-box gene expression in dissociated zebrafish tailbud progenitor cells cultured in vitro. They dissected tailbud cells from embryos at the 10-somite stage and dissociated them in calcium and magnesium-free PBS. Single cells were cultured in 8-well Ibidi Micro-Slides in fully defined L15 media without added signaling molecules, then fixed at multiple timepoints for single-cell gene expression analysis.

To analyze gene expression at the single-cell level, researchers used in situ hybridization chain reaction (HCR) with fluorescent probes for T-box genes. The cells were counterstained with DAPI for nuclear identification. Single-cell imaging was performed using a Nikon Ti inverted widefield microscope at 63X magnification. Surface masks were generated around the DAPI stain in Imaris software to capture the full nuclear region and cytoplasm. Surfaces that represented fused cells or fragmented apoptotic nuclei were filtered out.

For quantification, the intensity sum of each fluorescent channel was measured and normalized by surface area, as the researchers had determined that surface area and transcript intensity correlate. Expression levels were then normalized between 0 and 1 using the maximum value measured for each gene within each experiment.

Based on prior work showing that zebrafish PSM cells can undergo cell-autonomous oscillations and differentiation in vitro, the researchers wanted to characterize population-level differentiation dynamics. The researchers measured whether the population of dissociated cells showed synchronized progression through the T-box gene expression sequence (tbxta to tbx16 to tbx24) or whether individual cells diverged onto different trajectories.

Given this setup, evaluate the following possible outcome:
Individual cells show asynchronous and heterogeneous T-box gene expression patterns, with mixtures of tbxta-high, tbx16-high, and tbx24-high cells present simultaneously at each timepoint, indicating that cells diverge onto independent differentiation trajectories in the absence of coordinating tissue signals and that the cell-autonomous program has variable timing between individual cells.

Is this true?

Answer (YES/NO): NO